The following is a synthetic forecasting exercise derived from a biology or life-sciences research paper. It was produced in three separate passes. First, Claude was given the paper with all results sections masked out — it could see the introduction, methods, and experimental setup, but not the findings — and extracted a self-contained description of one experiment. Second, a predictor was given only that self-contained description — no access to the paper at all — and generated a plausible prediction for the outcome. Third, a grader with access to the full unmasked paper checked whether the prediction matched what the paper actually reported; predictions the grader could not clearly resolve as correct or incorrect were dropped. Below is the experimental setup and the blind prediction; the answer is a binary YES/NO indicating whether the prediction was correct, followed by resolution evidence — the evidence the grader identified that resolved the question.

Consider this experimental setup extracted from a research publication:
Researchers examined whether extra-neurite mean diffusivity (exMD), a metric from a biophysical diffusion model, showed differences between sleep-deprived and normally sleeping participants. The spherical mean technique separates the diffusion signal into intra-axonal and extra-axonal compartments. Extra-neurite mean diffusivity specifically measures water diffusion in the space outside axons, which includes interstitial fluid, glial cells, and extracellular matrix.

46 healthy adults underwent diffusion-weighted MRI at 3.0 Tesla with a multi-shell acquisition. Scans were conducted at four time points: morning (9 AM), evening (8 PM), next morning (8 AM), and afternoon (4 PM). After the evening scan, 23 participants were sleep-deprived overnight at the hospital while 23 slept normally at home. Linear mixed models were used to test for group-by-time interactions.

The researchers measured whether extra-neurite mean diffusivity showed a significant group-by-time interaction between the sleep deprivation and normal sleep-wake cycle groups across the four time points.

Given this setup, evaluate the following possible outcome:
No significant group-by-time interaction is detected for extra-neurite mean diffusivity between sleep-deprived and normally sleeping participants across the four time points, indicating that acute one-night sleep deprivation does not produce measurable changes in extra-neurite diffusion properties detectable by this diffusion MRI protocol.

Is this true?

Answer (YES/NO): NO